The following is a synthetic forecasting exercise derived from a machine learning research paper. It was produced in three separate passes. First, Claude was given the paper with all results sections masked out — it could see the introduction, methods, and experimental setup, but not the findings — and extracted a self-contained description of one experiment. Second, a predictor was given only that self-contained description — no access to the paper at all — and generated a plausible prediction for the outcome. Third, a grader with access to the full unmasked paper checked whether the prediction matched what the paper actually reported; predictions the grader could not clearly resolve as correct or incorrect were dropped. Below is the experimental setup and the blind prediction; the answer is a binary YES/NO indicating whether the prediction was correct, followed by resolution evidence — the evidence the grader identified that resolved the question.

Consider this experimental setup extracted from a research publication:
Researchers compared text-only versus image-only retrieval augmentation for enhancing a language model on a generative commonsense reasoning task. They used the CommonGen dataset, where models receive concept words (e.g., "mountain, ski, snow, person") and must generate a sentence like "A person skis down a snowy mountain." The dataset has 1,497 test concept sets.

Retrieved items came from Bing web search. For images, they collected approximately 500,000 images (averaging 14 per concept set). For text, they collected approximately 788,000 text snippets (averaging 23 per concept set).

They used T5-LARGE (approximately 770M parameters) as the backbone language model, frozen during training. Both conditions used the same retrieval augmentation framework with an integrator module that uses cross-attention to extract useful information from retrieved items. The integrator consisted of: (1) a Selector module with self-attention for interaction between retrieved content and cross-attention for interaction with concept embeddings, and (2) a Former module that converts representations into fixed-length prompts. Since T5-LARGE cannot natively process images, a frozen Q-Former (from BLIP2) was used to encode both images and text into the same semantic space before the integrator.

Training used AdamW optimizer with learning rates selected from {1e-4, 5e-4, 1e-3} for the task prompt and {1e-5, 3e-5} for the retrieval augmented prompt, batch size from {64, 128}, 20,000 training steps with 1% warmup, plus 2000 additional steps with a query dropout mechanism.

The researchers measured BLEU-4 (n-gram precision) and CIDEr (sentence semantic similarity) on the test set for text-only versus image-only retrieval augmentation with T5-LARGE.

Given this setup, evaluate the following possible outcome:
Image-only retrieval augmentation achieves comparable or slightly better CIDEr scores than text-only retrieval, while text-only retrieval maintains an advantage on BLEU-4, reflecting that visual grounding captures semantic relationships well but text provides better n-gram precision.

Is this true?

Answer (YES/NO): NO